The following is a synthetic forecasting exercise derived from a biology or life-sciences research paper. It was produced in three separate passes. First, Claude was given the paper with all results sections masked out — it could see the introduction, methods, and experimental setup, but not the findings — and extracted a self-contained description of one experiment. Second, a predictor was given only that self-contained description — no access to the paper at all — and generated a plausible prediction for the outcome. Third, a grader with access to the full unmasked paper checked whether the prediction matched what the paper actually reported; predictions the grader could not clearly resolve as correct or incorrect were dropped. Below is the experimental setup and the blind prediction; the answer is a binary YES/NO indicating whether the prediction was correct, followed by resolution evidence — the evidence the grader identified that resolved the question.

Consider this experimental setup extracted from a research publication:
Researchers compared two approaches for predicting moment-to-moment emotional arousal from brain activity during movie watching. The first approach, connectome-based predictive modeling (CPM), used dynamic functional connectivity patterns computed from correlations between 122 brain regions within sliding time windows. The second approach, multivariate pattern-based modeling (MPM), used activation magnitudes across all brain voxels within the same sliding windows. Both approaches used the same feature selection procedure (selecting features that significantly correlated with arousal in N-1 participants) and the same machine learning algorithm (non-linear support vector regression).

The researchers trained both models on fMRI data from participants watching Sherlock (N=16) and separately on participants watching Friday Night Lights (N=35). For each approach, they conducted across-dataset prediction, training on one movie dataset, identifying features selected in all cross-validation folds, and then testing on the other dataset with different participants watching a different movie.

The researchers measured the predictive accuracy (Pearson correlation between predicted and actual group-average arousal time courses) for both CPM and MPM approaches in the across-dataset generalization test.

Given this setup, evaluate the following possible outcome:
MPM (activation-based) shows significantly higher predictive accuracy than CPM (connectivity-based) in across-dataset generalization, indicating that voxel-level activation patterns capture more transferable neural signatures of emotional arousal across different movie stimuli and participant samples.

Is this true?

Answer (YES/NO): NO